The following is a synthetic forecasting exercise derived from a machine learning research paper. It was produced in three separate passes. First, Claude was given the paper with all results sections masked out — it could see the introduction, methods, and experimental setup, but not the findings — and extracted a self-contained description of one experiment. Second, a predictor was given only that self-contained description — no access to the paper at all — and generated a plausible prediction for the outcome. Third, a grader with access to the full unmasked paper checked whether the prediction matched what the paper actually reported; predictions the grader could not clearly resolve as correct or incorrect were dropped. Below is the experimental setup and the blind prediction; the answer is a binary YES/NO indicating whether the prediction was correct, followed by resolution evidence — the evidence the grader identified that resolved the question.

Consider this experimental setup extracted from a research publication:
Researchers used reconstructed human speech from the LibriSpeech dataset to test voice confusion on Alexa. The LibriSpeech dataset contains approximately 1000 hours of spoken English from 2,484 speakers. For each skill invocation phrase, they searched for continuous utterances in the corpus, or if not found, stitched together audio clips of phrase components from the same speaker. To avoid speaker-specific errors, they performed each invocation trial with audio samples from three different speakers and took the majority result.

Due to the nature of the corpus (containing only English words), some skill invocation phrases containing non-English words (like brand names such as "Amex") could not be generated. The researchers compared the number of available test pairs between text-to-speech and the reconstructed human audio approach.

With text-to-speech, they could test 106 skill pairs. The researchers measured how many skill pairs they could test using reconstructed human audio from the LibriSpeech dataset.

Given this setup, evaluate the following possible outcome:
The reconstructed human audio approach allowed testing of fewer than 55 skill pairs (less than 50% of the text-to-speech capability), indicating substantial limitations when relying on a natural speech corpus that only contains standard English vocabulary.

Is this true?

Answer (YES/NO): YES